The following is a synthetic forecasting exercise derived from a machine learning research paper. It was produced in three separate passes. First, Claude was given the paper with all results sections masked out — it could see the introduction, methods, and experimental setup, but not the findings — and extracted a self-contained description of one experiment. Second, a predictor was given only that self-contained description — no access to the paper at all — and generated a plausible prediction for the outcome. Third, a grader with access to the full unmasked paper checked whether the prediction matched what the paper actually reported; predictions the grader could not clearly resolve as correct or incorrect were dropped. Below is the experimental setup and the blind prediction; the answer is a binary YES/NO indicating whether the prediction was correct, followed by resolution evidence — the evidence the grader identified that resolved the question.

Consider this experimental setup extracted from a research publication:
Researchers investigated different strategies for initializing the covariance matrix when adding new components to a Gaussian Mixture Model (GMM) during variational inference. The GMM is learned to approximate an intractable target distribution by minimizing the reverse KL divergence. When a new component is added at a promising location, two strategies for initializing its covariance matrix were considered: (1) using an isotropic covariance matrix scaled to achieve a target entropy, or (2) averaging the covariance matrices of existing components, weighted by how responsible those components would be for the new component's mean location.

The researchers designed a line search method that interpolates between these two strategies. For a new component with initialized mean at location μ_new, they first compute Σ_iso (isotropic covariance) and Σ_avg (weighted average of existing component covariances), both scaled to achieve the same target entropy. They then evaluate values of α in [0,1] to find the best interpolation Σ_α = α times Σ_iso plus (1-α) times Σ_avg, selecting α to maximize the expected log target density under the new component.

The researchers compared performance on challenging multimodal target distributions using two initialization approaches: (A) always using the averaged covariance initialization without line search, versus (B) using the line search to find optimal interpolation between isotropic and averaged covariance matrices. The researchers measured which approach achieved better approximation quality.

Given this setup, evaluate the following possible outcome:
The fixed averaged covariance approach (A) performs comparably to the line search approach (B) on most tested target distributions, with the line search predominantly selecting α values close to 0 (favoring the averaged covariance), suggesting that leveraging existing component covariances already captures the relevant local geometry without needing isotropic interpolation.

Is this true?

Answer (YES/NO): NO